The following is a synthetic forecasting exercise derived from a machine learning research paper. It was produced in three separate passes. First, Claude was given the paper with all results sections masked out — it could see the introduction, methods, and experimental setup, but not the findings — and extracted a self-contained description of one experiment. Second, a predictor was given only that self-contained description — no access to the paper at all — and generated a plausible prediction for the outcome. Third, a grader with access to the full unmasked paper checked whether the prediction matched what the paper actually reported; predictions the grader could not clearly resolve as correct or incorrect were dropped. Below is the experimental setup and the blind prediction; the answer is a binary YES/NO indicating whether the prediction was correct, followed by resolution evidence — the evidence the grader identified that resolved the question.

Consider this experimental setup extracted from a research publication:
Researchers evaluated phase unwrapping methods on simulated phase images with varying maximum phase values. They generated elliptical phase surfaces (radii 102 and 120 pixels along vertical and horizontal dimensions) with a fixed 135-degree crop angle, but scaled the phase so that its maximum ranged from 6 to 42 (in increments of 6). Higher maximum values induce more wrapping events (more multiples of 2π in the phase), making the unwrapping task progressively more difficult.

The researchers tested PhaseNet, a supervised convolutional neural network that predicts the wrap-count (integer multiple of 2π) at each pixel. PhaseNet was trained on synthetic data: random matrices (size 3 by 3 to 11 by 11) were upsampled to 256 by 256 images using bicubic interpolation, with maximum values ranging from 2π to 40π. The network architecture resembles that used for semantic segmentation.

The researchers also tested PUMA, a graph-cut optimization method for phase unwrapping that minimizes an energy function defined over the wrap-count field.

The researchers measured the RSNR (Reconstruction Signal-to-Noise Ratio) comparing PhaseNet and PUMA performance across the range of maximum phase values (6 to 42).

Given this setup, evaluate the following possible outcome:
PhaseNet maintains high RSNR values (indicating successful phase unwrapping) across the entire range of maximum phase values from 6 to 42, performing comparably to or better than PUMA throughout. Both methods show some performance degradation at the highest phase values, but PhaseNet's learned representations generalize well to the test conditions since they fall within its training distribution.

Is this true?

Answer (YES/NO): NO